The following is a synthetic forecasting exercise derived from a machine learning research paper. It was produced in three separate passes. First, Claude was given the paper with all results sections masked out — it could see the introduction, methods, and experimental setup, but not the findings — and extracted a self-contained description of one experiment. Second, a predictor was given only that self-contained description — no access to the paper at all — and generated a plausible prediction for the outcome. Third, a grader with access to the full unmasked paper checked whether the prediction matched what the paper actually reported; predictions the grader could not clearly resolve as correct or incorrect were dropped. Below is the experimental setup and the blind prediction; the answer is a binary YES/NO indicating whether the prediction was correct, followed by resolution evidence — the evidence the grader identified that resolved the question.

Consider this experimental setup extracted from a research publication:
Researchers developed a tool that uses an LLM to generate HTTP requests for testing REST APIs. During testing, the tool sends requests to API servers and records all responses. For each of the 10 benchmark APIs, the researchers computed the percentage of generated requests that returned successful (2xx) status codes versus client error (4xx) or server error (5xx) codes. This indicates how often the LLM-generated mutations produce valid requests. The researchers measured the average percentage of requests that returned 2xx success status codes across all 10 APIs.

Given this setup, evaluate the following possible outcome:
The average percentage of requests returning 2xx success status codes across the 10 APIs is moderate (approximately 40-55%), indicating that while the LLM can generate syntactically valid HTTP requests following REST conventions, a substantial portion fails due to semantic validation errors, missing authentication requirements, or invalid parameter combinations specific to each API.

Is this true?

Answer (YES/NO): NO